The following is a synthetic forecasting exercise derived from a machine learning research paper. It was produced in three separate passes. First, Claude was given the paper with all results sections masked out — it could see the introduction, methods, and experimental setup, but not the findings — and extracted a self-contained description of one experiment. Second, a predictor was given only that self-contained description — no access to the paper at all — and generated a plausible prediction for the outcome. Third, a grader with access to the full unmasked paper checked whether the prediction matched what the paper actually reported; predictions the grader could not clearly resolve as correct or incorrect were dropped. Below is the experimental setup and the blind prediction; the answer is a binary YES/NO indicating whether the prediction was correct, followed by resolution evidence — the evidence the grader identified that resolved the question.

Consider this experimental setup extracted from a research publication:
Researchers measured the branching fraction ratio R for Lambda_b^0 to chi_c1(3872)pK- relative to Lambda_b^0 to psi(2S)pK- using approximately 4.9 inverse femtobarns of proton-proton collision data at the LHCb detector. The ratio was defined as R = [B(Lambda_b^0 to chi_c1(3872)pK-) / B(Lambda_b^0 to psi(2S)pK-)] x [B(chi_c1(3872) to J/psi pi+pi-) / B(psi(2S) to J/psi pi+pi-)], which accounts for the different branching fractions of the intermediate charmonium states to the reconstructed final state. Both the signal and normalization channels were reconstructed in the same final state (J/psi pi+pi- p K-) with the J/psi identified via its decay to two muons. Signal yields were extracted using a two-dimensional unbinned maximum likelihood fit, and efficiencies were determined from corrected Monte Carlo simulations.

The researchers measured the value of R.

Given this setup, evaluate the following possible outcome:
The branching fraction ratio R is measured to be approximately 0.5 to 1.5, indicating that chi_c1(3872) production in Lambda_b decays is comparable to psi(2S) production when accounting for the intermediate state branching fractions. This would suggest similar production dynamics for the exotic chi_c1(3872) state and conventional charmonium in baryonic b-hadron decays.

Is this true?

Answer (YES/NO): NO